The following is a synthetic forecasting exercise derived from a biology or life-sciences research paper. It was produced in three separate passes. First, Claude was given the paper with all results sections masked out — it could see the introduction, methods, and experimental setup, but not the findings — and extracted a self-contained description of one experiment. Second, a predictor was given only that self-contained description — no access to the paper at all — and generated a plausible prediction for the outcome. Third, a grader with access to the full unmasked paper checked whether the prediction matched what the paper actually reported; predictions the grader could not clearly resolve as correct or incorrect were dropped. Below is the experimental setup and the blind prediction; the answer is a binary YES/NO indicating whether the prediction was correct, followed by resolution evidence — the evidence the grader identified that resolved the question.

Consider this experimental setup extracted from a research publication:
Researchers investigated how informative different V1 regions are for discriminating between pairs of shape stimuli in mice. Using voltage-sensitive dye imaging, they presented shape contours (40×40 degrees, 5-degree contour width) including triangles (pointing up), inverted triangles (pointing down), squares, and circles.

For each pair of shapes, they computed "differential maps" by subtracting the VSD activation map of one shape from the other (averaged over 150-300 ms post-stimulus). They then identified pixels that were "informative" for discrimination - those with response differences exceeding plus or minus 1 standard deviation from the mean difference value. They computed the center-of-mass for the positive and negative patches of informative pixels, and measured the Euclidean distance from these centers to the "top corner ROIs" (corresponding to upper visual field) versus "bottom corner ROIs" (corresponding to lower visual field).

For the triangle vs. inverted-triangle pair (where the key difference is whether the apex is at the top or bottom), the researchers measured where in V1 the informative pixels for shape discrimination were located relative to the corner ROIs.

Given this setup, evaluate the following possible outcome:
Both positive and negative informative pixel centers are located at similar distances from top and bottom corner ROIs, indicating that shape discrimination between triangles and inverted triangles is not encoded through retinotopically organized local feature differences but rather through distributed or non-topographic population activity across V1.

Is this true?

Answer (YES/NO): NO